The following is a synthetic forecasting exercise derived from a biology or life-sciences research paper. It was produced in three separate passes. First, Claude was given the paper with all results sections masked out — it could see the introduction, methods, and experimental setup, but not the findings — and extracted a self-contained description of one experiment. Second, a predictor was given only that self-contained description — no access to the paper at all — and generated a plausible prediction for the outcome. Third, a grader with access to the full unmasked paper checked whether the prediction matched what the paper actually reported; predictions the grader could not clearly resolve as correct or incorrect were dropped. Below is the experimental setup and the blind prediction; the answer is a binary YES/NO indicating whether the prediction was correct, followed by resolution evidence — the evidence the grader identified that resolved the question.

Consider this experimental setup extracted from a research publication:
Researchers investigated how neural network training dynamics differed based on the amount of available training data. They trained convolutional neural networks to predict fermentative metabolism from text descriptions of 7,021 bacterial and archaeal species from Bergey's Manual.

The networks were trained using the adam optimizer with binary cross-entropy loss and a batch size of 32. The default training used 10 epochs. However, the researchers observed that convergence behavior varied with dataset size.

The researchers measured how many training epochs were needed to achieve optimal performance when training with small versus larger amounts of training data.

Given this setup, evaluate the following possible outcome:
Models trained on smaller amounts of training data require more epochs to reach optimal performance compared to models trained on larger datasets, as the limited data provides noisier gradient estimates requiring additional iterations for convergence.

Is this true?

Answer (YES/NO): YES